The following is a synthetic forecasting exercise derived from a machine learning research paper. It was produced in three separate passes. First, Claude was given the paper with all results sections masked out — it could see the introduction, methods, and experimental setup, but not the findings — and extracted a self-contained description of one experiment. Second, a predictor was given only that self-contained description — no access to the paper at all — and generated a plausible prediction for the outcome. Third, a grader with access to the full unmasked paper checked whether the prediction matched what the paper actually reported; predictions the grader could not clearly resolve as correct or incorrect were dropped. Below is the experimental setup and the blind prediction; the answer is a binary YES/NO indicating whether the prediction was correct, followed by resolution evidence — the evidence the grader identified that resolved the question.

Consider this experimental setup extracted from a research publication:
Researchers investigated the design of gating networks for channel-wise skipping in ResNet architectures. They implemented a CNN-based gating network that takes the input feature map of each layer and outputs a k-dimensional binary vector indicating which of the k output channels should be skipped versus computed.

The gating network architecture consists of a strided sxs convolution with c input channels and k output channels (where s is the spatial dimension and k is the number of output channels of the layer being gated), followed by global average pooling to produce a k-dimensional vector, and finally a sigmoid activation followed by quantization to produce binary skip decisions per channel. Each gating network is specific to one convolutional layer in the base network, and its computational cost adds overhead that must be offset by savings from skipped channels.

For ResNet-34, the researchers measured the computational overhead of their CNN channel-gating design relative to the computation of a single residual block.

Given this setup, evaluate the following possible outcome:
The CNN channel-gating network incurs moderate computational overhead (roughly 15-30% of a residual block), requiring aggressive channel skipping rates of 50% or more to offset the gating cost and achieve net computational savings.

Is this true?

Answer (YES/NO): NO